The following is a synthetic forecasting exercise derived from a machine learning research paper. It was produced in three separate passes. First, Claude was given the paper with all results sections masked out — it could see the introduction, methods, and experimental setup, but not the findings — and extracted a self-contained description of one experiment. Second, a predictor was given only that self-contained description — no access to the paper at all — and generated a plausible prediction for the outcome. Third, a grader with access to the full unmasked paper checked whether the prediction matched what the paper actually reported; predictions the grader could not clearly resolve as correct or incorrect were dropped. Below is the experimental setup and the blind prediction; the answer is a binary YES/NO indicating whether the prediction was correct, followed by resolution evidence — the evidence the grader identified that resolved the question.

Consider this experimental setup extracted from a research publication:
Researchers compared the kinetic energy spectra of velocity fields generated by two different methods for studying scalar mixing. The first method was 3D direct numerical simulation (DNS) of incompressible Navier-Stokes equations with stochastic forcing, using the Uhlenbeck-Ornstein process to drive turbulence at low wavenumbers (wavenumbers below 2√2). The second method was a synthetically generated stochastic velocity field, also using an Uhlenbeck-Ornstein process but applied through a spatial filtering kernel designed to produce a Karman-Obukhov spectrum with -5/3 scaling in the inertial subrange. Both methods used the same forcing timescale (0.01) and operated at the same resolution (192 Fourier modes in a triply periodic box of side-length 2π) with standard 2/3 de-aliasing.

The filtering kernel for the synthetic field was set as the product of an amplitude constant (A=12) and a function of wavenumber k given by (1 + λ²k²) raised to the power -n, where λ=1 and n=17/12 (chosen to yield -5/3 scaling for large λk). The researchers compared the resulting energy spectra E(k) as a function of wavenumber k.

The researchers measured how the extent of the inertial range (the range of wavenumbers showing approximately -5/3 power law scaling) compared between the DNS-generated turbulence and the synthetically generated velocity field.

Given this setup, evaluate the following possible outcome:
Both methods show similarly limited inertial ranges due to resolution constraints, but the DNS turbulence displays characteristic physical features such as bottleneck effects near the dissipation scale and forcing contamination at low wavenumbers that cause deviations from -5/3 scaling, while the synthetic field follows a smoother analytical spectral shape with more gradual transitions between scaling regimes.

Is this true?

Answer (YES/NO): NO